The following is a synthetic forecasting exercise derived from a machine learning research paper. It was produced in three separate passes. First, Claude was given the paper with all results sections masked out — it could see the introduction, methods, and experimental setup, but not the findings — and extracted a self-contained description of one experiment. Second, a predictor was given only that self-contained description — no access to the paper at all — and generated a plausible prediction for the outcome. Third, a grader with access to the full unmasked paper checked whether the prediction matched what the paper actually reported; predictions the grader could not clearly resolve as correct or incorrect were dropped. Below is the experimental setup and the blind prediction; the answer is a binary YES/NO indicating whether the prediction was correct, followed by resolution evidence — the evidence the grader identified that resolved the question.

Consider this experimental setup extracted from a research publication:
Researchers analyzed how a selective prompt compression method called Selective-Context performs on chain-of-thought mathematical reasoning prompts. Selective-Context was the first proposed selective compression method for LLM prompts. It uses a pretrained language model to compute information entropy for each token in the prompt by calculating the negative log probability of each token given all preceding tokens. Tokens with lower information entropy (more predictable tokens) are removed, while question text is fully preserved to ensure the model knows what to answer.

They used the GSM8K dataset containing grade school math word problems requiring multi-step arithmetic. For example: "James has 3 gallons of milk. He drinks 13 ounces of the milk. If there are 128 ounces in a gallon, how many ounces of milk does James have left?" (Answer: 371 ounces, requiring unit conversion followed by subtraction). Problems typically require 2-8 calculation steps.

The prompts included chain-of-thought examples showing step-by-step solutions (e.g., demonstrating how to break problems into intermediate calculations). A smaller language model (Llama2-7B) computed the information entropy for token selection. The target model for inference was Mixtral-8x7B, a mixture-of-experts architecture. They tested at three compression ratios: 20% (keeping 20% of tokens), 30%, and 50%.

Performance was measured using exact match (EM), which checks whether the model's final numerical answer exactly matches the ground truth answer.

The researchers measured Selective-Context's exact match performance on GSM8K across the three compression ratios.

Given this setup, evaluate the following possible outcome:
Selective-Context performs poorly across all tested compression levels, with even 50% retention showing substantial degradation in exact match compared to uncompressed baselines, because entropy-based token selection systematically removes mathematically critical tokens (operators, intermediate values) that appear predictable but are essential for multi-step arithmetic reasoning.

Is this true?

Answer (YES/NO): YES